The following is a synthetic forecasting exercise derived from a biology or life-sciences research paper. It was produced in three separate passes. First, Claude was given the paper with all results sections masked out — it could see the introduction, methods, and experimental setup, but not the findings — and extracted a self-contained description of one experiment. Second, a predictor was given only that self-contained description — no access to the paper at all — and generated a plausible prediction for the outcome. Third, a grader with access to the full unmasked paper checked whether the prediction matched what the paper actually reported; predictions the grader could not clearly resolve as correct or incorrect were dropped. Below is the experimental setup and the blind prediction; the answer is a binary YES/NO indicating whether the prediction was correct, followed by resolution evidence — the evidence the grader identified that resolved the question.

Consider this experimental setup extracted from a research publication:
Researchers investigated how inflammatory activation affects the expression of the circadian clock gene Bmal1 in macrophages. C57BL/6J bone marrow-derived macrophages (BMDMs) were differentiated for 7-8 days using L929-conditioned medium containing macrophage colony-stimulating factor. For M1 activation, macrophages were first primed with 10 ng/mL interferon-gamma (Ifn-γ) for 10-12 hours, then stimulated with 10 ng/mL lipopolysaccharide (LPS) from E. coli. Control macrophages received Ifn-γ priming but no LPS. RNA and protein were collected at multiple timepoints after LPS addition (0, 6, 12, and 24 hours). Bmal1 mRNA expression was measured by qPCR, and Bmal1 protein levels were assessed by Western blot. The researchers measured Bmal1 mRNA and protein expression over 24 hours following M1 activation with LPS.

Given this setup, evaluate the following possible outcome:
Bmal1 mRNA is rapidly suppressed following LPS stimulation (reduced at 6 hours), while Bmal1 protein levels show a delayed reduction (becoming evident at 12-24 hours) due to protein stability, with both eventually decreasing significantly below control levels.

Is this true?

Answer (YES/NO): NO